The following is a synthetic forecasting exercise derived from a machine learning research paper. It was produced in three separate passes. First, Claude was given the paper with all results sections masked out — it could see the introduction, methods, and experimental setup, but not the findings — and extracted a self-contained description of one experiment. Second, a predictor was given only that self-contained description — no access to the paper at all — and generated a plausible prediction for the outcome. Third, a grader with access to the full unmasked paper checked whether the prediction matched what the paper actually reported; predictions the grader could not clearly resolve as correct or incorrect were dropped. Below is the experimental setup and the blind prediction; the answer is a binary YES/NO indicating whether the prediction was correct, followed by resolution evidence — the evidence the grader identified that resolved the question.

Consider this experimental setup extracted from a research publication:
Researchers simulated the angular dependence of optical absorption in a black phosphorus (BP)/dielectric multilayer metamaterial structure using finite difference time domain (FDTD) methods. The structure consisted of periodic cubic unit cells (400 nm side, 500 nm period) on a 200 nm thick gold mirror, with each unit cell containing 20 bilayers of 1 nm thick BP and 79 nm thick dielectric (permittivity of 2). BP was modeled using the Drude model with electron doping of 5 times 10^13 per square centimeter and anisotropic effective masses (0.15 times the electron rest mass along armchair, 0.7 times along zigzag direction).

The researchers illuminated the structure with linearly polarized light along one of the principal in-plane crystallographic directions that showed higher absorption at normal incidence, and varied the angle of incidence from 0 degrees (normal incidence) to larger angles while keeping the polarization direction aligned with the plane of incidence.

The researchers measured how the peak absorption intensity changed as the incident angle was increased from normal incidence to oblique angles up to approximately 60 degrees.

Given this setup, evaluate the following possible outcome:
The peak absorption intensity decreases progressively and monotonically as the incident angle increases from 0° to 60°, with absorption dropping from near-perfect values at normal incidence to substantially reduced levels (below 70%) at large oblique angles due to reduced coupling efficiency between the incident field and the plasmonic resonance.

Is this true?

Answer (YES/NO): NO